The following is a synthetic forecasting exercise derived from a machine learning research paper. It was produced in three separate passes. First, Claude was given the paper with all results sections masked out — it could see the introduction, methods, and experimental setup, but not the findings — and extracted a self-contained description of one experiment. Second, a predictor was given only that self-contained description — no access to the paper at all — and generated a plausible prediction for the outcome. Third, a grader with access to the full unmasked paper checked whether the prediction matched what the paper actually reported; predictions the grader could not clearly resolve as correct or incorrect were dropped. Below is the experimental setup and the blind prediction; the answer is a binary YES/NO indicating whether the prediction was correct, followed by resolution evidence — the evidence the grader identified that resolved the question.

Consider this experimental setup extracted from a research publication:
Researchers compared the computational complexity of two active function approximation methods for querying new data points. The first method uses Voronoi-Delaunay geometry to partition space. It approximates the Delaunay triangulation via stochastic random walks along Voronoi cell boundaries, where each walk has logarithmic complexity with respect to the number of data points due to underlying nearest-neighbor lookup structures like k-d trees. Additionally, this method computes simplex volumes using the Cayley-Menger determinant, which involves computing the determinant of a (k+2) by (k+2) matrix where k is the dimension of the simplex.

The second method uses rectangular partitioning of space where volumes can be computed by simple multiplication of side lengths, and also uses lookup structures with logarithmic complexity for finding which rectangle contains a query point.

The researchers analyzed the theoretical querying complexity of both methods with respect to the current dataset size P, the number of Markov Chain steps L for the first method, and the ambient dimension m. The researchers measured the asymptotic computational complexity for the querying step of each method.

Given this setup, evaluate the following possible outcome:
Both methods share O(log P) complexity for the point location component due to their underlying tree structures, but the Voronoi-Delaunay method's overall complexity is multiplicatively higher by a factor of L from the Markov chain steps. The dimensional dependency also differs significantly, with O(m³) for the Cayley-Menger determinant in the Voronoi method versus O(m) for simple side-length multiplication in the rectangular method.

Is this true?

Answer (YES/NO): YES